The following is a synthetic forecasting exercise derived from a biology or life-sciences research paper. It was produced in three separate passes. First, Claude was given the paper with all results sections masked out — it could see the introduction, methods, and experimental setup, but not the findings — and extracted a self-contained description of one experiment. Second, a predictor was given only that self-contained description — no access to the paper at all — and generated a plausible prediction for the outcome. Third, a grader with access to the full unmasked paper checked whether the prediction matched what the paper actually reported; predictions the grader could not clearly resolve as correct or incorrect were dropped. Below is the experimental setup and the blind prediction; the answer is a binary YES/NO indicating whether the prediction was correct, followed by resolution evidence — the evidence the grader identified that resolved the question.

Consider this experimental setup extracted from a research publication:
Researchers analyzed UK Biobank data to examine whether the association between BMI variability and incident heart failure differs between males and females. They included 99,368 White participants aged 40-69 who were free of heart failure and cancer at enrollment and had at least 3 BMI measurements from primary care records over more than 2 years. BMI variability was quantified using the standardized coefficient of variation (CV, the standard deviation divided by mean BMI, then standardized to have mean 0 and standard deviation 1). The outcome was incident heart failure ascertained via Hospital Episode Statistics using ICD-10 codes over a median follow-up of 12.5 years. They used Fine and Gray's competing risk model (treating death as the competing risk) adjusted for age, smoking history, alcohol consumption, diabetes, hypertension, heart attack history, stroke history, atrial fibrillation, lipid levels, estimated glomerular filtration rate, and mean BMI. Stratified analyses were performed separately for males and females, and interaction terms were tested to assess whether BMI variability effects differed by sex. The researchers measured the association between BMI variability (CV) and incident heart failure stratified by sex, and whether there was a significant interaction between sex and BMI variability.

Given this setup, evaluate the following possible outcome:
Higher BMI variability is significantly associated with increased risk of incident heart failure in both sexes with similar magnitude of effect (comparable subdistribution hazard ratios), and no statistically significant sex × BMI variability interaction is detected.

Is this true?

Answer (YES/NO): NO